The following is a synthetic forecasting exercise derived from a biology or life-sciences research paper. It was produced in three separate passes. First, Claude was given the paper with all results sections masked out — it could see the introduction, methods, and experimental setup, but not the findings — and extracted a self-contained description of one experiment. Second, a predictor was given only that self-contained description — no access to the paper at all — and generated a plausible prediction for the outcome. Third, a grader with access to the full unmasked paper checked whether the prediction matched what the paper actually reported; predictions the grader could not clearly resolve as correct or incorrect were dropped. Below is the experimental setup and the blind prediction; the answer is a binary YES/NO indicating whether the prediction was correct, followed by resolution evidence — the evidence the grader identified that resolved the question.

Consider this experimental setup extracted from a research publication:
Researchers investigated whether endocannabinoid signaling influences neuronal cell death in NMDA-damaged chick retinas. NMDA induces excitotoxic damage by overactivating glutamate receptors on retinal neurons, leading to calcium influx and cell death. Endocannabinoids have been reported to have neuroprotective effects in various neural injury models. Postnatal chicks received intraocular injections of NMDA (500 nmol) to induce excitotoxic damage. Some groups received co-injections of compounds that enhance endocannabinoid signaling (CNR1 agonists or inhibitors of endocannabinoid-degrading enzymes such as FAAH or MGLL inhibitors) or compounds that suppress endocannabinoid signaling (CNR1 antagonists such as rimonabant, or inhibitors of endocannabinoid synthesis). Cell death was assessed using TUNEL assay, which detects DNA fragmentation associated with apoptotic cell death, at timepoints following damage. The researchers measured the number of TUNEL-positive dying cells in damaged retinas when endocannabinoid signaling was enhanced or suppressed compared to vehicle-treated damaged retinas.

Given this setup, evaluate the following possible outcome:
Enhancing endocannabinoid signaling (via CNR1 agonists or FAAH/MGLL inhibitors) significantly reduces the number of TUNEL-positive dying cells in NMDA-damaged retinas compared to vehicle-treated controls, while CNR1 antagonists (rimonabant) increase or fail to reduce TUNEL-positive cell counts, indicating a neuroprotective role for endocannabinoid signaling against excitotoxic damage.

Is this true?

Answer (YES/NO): NO